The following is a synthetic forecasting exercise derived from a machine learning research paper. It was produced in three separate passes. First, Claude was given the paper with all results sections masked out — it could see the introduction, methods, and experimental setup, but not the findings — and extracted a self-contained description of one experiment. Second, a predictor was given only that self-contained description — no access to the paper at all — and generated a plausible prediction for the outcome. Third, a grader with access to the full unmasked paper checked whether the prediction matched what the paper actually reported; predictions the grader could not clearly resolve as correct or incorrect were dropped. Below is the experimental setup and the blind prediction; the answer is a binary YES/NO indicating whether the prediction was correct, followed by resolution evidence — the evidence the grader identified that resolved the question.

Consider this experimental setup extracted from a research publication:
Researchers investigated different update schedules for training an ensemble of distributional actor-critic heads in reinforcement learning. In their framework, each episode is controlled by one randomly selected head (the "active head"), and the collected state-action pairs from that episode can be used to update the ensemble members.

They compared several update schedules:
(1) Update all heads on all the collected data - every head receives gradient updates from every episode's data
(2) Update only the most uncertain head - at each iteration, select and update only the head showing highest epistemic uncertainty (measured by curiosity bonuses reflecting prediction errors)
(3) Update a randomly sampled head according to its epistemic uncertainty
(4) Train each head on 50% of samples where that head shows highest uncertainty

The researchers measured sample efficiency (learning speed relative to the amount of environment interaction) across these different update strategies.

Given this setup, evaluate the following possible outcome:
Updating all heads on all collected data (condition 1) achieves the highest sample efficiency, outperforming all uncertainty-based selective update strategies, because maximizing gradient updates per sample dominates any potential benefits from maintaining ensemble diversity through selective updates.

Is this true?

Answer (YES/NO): YES